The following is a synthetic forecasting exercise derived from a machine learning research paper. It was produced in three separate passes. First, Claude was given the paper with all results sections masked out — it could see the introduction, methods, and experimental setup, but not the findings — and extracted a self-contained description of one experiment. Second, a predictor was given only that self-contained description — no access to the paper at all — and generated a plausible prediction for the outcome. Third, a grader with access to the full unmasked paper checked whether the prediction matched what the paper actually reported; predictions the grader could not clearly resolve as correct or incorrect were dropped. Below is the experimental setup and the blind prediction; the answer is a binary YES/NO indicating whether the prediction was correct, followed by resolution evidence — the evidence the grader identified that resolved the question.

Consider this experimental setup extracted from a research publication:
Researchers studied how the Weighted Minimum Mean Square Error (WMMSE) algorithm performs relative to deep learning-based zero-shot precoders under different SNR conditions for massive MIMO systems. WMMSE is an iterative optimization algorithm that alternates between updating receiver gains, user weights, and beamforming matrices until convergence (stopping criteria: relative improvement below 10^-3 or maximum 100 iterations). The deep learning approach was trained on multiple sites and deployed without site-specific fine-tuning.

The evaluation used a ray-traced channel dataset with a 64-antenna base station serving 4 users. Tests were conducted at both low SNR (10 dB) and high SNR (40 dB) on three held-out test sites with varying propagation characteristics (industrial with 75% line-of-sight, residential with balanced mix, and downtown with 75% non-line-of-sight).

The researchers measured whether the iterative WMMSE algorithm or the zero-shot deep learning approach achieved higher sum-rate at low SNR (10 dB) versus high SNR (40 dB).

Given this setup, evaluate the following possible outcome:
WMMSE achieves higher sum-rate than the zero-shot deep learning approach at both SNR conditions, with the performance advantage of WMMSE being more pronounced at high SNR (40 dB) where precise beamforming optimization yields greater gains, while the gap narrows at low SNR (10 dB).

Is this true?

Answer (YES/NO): NO